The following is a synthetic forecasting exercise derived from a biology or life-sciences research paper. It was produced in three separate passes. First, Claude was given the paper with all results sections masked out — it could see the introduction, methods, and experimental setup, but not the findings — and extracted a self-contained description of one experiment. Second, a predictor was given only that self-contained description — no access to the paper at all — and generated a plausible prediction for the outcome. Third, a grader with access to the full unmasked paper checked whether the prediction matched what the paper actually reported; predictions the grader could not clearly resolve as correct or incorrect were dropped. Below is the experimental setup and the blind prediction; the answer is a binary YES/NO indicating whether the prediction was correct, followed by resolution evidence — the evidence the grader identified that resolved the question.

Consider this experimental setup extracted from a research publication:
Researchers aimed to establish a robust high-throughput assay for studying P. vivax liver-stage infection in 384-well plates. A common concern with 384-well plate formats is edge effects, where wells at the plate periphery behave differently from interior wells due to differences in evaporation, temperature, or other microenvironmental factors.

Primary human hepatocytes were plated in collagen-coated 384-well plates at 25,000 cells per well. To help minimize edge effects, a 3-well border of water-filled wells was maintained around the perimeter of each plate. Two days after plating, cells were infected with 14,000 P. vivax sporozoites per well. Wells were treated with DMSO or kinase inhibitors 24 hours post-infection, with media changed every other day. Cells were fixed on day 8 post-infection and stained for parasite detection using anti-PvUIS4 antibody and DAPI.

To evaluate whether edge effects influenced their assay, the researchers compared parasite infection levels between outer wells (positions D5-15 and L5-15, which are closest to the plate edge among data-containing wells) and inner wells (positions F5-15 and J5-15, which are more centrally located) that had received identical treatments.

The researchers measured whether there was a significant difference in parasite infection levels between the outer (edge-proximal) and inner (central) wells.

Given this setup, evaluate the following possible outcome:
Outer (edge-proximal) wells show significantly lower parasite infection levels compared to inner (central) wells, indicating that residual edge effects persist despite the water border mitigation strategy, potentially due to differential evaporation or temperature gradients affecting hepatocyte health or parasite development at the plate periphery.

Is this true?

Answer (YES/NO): NO